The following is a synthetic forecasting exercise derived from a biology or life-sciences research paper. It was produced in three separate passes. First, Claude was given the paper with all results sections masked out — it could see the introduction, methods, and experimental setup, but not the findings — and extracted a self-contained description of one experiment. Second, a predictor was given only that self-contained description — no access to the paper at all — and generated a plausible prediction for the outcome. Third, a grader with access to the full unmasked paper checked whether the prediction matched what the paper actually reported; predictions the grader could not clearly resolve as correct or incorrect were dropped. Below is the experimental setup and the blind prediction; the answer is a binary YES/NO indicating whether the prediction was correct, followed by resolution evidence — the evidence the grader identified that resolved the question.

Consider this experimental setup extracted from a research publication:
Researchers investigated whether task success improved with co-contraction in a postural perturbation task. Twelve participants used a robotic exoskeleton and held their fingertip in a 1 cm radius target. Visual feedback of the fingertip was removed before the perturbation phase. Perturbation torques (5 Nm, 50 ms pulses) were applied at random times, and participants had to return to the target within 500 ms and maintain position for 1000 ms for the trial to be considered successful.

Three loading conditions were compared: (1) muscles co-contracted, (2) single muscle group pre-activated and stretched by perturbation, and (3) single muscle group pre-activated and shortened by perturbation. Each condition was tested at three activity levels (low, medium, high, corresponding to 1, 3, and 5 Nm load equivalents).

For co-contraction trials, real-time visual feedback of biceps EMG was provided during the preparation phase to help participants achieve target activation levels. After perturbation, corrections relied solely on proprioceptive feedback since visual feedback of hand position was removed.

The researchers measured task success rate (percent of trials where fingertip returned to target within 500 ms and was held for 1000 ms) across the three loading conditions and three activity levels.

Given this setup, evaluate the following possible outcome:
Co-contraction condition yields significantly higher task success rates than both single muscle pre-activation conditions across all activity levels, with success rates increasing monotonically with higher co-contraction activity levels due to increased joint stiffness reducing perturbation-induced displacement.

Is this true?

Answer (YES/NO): NO